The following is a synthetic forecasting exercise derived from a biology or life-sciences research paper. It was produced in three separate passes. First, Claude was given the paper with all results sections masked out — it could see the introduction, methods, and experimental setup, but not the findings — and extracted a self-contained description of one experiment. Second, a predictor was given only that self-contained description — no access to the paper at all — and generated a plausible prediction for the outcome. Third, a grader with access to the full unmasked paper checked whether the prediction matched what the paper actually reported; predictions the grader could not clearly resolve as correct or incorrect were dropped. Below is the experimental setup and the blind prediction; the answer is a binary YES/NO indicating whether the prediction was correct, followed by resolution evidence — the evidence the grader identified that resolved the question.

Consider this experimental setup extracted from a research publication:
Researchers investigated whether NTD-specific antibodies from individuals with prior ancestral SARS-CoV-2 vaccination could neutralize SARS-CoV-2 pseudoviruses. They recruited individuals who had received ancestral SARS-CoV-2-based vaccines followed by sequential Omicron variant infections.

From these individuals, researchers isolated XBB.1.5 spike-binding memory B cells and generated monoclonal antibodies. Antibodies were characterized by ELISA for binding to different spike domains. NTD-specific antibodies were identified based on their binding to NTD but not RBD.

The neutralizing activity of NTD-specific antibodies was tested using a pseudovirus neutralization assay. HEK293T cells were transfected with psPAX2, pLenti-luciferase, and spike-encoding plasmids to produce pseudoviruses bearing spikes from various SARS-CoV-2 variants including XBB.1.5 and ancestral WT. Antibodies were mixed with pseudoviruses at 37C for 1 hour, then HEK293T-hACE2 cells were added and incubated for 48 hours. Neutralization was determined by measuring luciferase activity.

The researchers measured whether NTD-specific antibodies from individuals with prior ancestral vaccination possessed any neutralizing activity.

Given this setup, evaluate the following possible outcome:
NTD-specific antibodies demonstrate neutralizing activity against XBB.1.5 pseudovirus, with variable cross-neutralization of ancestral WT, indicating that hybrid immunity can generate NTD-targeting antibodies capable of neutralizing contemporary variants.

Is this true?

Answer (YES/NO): NO